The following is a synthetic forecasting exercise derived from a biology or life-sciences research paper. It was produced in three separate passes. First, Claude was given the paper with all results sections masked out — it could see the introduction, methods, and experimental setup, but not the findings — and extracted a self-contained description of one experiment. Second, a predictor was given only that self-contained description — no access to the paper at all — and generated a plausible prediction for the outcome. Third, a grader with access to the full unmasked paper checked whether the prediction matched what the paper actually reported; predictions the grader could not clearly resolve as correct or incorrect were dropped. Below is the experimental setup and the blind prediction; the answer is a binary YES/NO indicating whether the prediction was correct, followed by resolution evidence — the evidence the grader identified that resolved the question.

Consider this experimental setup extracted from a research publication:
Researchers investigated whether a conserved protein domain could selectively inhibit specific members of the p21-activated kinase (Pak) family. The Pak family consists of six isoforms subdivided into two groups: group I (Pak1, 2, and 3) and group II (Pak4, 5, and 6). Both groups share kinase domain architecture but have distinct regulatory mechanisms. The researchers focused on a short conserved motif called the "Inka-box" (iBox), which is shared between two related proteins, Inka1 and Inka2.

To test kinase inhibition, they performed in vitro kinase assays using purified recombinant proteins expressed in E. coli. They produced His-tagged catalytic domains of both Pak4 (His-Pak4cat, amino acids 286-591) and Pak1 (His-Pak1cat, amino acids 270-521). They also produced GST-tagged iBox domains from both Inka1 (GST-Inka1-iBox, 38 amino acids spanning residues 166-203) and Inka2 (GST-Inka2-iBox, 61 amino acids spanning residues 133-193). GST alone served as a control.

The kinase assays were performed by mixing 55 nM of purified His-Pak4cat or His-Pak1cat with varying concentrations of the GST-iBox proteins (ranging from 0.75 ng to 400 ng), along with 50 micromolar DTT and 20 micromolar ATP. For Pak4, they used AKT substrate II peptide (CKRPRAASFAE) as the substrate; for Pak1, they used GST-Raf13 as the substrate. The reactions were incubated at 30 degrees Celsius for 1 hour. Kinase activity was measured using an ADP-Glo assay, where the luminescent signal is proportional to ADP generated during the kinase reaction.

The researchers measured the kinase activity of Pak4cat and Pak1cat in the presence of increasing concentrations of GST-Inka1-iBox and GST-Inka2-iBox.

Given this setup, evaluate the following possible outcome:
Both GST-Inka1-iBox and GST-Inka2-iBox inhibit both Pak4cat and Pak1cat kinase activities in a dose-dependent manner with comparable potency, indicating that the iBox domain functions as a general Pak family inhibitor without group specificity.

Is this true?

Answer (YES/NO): NO